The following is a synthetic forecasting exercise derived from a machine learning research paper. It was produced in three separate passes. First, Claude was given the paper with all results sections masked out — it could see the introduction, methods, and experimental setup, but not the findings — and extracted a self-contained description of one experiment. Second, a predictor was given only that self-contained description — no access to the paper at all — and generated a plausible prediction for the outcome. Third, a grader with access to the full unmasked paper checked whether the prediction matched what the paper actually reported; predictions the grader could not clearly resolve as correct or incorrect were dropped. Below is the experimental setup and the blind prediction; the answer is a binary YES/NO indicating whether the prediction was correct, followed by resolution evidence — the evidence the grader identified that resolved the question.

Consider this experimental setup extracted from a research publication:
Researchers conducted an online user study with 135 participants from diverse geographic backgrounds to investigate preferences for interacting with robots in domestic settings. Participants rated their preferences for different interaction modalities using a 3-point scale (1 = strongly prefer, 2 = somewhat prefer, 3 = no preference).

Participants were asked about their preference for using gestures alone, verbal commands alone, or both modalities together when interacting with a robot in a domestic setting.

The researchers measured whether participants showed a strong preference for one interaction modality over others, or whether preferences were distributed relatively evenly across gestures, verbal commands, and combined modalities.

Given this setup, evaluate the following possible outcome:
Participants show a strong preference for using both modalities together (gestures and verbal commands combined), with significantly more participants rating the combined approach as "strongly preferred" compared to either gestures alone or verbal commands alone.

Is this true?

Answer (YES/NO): NO